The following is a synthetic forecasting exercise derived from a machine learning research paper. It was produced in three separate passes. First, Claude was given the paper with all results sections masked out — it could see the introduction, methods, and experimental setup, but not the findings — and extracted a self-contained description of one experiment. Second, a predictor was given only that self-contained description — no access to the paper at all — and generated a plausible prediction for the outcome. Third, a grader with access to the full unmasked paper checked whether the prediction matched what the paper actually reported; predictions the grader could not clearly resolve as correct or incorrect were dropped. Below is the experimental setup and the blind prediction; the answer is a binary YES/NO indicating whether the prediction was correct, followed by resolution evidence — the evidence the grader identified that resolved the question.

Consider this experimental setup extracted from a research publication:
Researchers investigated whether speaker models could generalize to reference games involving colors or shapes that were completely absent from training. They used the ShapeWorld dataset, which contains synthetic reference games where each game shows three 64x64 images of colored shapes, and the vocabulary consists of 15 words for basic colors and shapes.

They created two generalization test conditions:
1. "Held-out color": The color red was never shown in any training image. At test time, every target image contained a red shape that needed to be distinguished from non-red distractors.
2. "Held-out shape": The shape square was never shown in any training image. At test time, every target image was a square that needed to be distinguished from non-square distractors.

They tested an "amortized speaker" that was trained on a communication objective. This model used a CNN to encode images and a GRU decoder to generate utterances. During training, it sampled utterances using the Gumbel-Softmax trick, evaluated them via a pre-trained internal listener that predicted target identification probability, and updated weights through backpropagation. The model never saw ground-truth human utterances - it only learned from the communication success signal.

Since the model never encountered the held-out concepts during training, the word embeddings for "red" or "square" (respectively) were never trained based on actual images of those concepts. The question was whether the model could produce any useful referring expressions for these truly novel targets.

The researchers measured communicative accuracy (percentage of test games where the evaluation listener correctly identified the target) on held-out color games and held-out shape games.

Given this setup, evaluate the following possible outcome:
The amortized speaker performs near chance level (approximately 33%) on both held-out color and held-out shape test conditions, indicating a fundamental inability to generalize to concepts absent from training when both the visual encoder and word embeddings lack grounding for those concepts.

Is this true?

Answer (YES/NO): NO